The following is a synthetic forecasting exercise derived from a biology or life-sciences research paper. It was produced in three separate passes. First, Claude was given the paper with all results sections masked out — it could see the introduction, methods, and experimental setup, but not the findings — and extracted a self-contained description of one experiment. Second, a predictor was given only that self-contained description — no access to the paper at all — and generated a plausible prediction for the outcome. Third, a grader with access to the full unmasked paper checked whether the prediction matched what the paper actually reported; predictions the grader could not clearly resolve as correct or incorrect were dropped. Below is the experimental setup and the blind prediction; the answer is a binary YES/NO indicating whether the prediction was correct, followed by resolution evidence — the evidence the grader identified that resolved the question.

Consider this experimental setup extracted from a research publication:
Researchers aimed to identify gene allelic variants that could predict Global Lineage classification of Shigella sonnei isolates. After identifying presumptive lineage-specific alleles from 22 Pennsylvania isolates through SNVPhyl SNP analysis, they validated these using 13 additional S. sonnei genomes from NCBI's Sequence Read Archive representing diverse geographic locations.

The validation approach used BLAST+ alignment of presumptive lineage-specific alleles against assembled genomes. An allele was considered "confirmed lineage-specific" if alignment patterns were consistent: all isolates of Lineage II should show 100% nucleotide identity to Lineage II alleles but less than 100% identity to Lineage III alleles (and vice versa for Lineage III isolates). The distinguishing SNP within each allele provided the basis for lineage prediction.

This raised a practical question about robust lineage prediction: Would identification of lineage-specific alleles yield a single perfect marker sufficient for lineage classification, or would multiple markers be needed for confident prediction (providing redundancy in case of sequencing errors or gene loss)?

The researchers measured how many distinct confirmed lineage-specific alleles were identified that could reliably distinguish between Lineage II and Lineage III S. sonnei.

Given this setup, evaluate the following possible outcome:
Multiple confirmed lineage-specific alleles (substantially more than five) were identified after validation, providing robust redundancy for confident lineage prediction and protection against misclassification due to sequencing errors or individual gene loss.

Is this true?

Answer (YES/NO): YES